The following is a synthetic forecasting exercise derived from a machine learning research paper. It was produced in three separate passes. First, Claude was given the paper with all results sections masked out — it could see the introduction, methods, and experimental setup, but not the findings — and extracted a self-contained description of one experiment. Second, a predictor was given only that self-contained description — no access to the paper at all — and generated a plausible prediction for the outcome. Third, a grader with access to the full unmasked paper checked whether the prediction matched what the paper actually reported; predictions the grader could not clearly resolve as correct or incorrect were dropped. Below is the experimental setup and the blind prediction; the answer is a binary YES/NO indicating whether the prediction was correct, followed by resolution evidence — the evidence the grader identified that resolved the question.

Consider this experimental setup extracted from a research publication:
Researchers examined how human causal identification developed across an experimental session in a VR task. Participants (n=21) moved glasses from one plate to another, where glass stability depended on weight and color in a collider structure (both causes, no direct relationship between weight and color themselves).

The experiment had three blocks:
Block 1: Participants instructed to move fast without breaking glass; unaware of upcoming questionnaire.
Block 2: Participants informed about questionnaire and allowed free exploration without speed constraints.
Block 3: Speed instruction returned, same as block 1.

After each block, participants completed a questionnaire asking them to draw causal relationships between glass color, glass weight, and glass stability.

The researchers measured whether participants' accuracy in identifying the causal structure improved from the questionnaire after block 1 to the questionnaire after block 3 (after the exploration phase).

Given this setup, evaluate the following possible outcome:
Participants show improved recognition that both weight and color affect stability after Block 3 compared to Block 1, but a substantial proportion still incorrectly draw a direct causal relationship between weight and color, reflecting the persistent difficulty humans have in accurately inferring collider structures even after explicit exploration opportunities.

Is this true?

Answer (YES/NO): NO